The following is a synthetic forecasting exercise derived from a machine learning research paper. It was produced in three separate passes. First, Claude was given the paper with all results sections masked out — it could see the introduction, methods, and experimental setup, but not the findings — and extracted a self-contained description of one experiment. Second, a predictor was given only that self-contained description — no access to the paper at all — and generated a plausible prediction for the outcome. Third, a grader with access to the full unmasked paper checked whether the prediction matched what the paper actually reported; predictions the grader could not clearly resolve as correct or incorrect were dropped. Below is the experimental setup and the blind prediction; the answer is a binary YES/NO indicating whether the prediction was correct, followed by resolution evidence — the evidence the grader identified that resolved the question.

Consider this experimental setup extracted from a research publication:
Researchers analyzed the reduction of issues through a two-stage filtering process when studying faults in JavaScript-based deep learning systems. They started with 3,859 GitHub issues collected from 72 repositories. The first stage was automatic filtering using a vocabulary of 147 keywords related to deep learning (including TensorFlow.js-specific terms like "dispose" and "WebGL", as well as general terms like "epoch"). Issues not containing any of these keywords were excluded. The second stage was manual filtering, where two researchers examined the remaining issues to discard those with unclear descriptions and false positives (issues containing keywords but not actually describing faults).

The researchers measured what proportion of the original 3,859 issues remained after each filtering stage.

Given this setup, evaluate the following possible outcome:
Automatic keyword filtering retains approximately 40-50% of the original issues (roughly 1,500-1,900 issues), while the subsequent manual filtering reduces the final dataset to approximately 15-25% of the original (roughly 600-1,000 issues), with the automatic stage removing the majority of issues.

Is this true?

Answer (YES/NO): NO